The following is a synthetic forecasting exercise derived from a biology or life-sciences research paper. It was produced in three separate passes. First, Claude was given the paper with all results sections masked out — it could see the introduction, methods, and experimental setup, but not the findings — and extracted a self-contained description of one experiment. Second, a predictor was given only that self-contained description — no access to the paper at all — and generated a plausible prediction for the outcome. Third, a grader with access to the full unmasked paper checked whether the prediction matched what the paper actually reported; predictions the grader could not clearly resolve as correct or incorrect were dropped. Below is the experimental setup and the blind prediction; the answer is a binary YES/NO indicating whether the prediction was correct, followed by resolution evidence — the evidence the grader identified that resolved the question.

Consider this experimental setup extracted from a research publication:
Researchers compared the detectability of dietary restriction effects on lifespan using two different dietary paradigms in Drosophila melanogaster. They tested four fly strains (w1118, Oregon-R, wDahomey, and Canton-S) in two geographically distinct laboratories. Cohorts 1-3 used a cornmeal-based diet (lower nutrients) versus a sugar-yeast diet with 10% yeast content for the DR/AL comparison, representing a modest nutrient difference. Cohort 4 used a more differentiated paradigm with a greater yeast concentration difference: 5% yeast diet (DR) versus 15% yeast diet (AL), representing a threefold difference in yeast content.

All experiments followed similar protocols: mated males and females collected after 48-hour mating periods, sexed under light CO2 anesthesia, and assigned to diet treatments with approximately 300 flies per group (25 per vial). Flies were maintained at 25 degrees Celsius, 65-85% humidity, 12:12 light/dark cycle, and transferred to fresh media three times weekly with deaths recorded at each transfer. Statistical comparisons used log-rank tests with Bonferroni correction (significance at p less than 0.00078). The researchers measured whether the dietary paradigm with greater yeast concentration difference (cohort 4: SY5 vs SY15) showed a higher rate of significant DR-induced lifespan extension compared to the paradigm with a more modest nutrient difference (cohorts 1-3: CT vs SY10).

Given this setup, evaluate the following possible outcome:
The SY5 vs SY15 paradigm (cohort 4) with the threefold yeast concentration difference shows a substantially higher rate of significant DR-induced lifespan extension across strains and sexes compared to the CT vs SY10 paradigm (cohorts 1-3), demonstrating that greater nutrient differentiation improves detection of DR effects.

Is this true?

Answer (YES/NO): NO